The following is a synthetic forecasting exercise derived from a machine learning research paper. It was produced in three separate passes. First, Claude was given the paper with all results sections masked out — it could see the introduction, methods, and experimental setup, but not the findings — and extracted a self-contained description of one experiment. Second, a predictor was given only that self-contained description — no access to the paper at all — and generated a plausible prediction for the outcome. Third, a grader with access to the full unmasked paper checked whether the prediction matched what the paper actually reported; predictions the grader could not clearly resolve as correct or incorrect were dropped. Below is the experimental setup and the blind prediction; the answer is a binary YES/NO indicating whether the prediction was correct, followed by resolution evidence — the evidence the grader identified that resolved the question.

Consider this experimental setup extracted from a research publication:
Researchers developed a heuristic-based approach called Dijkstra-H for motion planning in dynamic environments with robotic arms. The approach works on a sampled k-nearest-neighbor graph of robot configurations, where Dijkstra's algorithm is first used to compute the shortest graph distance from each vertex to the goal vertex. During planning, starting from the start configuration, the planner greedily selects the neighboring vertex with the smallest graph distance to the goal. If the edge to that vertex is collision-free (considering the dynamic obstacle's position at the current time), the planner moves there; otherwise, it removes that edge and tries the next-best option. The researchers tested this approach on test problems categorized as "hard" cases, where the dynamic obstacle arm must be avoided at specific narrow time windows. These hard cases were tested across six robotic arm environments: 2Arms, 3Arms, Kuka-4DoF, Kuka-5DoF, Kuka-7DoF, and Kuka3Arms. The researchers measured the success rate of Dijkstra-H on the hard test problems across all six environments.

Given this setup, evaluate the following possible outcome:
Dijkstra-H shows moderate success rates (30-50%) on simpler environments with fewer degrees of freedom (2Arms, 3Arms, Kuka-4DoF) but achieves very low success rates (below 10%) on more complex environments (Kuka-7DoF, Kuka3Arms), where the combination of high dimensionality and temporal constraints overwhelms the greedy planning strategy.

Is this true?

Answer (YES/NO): NO